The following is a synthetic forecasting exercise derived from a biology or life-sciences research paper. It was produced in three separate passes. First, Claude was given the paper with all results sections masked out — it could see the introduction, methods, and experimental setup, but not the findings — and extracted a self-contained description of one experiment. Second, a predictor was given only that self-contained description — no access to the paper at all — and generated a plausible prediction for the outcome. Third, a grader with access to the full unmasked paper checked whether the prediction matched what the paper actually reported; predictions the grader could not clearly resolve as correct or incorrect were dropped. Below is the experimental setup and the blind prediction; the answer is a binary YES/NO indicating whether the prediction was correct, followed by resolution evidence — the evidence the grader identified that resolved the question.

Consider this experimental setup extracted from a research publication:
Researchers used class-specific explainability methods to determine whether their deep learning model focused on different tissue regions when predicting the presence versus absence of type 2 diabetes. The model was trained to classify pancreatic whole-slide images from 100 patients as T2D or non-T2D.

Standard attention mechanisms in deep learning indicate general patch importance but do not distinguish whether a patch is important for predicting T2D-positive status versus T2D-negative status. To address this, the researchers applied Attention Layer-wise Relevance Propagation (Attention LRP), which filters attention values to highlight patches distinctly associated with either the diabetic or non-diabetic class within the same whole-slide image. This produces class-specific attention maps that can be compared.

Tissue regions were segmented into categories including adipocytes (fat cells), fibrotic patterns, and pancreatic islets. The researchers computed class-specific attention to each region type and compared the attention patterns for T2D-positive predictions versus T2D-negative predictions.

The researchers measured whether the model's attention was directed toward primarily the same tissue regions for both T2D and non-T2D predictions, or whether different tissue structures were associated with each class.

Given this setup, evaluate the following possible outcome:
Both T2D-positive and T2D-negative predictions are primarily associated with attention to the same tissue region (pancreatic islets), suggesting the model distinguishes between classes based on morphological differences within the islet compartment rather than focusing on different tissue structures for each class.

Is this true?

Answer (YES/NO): NO